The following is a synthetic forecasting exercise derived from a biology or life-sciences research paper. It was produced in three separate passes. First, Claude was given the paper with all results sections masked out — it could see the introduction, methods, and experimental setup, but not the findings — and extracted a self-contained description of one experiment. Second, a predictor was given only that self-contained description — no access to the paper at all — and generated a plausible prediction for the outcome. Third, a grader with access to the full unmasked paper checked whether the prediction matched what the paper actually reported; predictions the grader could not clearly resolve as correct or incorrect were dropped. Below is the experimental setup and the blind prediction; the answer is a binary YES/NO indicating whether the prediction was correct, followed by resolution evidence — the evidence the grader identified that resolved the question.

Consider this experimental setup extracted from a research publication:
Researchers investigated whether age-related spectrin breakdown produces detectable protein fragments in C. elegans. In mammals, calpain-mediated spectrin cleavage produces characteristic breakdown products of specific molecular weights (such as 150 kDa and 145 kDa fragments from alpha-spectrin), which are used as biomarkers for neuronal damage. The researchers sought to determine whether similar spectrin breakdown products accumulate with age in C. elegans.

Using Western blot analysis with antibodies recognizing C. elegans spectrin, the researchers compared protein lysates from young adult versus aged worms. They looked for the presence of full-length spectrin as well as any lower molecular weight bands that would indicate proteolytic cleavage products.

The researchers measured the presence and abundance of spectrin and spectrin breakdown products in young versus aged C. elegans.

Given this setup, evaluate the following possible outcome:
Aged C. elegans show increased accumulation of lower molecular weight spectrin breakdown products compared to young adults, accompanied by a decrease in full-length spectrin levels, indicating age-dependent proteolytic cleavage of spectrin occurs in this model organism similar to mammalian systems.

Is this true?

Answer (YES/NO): YES